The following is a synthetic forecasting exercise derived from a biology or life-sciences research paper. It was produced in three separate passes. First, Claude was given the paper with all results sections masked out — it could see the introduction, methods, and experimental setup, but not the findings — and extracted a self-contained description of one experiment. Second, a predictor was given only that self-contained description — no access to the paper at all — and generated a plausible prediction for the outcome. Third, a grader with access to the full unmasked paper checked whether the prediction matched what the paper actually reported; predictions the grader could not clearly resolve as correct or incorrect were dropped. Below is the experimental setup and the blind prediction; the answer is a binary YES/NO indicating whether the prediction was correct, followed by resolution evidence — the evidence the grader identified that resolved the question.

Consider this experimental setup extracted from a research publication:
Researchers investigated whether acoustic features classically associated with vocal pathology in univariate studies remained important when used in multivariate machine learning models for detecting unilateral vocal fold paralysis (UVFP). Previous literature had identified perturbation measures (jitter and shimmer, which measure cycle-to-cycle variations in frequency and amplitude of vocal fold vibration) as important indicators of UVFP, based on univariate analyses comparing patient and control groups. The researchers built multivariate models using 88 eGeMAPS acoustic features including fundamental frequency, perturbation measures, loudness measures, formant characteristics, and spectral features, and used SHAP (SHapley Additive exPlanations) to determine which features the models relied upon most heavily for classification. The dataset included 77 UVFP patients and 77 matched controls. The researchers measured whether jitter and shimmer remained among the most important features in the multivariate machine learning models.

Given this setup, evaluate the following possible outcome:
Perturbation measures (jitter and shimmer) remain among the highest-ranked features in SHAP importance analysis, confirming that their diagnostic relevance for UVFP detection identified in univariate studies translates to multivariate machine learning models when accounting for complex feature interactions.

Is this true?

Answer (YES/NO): NO